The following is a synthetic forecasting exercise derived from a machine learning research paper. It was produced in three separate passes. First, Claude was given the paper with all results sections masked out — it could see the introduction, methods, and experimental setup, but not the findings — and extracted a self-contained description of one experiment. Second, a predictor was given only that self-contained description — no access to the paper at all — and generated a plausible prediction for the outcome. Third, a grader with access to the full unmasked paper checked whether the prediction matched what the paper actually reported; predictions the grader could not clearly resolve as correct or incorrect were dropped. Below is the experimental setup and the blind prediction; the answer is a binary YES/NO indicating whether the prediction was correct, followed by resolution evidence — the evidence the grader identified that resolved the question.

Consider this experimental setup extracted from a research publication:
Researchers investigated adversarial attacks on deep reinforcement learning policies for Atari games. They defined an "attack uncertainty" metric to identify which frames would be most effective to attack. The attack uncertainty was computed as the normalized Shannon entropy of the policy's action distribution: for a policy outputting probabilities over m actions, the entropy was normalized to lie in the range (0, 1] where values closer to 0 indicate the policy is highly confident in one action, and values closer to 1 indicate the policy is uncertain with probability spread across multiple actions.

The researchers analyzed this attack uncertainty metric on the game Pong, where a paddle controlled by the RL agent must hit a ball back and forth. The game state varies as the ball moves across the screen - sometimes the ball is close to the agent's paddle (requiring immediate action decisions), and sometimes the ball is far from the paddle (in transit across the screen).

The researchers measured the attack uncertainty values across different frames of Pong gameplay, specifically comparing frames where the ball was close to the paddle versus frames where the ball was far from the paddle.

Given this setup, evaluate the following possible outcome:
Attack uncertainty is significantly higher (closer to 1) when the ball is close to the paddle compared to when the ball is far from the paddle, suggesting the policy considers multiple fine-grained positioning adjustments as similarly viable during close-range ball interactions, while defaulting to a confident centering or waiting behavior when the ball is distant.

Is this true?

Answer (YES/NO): NO